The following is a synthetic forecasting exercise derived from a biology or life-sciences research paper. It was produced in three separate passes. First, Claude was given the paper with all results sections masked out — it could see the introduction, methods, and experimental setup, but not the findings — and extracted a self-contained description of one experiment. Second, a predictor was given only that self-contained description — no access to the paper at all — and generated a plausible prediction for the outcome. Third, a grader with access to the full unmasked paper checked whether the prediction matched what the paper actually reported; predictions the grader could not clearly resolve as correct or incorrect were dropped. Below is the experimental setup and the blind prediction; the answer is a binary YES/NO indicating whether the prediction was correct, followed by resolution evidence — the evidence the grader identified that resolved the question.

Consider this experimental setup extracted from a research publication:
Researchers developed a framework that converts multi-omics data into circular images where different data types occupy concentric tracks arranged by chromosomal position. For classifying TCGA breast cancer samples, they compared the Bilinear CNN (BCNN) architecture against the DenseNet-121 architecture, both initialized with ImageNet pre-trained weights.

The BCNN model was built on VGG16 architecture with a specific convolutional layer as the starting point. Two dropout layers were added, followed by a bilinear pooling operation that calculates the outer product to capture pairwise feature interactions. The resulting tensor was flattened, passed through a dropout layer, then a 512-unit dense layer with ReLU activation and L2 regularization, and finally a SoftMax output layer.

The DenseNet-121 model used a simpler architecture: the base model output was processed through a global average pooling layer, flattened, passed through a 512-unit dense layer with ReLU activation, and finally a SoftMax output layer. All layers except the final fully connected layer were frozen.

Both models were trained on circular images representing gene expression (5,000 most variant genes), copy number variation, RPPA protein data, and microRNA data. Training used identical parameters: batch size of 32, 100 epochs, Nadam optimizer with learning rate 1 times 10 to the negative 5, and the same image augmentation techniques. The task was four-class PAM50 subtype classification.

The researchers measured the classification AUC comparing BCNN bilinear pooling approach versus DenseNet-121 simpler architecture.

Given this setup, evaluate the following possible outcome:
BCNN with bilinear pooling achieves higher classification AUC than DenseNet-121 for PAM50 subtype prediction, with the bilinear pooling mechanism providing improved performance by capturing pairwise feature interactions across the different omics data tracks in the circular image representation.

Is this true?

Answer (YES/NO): NO